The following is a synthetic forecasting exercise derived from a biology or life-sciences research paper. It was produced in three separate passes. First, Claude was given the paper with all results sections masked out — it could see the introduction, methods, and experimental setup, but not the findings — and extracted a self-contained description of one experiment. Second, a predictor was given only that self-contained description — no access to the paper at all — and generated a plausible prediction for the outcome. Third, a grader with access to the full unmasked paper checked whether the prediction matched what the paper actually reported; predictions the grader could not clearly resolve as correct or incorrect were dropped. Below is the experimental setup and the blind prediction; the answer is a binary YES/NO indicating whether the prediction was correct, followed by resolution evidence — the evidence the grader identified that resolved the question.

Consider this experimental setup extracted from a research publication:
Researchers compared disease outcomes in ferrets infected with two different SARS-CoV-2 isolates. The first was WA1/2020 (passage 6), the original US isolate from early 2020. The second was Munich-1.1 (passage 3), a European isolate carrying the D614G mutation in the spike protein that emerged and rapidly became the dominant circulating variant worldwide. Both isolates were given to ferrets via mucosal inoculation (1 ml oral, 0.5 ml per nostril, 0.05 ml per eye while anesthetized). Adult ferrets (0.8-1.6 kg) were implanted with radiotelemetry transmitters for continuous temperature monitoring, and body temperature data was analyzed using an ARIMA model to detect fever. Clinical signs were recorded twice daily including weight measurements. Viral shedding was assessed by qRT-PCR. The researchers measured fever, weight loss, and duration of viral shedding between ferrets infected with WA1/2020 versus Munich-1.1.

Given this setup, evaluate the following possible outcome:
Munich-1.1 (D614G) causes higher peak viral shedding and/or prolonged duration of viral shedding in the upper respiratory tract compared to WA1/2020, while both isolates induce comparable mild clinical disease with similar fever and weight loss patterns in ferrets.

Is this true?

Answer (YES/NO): NO